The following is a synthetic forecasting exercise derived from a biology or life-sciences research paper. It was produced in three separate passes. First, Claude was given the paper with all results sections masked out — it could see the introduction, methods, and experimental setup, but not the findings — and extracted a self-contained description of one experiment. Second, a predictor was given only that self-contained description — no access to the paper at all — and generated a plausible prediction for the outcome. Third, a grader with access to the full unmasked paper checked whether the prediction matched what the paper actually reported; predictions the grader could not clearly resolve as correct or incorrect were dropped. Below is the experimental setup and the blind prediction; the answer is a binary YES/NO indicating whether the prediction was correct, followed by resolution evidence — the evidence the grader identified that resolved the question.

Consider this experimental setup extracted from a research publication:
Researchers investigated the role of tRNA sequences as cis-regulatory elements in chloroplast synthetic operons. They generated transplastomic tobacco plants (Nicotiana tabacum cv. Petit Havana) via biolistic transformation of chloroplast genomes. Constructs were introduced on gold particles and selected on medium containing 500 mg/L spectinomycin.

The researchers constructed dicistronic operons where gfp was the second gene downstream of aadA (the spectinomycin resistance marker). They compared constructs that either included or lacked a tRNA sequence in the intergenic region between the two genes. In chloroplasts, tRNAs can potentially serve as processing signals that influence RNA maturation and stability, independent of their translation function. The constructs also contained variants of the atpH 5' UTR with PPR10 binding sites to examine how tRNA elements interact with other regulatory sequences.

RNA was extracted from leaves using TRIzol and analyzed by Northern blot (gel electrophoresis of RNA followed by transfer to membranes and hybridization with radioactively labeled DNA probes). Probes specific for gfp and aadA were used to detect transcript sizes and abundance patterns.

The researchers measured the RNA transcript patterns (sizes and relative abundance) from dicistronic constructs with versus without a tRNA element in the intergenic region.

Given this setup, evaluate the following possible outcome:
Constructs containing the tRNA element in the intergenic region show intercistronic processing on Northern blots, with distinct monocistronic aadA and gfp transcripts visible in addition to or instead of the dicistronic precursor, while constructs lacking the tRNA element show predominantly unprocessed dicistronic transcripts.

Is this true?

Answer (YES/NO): NO